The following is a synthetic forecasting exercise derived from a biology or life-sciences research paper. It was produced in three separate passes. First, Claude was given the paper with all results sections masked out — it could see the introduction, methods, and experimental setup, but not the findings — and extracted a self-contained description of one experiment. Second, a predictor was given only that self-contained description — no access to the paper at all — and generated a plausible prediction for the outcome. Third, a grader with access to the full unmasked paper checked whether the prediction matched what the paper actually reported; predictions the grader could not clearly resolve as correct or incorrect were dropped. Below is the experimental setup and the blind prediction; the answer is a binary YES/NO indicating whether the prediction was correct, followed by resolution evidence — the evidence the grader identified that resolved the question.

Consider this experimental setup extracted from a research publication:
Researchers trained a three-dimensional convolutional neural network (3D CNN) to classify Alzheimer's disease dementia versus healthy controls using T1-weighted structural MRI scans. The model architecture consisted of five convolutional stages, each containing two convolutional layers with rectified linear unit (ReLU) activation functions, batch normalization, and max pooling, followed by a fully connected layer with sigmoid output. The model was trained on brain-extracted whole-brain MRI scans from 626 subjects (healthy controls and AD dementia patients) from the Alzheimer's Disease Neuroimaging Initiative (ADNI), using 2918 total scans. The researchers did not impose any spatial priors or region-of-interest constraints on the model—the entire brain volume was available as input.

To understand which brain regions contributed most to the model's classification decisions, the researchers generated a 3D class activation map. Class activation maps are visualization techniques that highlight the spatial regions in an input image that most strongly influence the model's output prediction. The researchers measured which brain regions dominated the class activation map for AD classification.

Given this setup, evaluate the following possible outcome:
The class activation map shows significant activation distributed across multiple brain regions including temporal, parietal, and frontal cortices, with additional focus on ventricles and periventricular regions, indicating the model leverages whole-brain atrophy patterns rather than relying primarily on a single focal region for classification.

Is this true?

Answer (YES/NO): NO